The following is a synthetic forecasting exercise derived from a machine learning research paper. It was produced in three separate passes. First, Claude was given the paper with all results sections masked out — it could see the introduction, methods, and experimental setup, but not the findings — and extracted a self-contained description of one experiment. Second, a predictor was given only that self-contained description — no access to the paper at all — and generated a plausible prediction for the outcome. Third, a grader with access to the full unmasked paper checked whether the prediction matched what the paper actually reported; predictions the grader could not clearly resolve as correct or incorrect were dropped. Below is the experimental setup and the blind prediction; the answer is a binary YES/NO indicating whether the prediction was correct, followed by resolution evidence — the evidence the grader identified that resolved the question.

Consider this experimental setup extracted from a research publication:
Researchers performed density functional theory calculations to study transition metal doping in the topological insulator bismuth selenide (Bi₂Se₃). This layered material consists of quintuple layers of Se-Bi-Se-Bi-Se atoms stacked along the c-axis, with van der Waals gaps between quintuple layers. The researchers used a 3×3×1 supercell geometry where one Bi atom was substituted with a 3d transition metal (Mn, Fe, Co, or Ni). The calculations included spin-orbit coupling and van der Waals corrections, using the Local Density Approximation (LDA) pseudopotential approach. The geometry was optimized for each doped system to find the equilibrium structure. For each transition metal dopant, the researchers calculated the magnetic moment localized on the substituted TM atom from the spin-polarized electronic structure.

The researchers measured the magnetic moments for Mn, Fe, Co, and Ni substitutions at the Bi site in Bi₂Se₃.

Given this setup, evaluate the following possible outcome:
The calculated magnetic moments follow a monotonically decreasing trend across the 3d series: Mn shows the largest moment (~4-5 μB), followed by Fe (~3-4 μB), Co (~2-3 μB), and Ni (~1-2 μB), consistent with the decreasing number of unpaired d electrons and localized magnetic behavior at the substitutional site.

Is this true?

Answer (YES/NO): NO